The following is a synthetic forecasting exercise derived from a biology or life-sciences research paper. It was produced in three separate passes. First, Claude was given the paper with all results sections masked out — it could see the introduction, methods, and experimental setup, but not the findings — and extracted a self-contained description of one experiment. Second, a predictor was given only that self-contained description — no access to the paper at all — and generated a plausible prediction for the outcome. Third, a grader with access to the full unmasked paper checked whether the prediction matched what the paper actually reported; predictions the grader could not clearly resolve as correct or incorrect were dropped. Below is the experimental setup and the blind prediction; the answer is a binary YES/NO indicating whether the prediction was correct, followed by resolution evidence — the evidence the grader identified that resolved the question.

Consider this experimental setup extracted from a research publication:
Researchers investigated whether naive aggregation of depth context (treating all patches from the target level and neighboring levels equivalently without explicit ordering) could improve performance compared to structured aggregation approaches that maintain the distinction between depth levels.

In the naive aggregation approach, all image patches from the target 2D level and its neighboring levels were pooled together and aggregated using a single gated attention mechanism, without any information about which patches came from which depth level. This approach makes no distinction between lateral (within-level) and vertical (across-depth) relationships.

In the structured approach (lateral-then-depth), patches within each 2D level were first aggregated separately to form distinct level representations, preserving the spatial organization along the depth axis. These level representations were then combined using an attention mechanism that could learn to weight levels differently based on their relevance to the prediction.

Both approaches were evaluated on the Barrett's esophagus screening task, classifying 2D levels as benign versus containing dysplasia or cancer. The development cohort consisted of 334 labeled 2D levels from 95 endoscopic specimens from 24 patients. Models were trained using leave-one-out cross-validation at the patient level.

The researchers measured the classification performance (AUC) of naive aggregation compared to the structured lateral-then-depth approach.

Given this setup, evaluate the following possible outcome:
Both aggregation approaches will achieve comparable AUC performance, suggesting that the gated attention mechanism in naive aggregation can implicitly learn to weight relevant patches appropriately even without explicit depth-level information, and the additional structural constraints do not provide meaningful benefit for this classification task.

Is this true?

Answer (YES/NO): NO